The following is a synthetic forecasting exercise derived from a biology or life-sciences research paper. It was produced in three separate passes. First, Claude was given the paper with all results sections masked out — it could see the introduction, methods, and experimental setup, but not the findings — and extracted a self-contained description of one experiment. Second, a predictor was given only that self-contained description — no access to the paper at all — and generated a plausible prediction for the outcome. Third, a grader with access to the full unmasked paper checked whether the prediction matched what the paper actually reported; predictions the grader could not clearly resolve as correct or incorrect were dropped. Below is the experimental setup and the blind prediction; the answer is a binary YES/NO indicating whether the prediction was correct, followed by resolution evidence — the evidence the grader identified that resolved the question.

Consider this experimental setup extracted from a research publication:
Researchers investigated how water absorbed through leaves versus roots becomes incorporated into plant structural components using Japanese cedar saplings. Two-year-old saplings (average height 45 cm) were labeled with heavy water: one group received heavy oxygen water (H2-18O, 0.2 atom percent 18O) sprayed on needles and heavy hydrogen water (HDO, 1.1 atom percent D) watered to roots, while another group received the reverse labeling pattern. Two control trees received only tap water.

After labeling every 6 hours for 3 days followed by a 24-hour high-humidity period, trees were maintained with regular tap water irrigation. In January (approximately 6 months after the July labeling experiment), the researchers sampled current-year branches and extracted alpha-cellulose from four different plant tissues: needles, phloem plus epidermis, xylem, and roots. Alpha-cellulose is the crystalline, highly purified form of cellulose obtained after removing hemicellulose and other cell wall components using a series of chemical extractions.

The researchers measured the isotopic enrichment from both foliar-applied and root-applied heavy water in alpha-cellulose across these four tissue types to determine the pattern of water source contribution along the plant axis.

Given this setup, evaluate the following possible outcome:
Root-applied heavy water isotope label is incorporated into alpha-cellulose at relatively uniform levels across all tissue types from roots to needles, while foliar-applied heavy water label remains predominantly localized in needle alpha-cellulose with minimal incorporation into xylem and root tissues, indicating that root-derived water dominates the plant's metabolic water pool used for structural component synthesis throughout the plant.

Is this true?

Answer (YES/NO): NO